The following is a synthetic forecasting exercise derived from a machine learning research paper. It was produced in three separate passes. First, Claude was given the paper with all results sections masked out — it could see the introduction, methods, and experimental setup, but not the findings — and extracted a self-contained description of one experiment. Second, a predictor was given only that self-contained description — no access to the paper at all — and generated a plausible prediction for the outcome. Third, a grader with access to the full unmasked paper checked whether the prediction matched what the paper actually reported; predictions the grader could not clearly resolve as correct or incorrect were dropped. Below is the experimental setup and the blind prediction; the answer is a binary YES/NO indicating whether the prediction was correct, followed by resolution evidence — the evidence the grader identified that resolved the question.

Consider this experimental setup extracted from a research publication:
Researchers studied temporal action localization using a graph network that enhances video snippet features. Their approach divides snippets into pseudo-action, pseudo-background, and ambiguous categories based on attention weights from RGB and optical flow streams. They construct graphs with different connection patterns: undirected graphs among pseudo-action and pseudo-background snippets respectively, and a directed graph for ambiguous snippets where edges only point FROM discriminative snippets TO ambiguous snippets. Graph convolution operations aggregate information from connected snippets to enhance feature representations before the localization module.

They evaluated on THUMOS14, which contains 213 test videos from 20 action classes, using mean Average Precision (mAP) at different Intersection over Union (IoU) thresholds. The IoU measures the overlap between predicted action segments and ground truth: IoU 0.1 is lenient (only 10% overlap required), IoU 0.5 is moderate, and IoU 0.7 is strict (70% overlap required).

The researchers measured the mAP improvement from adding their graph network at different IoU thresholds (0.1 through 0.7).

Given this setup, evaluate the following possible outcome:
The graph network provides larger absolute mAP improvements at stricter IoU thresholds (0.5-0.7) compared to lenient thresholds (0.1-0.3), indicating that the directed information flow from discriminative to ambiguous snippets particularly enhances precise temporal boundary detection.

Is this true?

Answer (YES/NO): NO